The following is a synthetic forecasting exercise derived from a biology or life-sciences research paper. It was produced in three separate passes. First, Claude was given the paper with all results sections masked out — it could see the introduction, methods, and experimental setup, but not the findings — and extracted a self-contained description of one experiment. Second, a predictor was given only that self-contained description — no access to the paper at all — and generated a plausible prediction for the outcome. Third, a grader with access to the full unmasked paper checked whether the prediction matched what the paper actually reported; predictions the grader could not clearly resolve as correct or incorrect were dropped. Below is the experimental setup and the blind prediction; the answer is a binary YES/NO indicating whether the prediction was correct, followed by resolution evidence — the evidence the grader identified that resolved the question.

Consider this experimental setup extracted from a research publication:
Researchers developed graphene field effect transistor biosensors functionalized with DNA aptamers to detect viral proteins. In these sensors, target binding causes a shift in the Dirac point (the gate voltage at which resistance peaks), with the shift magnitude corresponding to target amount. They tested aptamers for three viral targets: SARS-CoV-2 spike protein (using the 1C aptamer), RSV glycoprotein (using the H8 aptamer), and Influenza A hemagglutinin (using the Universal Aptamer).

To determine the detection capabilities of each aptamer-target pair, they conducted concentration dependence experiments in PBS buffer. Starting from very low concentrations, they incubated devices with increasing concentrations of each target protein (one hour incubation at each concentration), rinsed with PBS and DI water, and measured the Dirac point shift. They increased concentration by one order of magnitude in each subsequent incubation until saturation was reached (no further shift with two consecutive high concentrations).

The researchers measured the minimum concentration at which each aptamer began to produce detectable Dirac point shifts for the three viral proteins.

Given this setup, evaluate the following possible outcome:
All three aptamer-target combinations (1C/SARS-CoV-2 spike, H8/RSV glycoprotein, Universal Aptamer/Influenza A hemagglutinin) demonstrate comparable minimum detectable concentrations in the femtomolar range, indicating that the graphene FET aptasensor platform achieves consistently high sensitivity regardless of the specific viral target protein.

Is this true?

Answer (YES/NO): NO